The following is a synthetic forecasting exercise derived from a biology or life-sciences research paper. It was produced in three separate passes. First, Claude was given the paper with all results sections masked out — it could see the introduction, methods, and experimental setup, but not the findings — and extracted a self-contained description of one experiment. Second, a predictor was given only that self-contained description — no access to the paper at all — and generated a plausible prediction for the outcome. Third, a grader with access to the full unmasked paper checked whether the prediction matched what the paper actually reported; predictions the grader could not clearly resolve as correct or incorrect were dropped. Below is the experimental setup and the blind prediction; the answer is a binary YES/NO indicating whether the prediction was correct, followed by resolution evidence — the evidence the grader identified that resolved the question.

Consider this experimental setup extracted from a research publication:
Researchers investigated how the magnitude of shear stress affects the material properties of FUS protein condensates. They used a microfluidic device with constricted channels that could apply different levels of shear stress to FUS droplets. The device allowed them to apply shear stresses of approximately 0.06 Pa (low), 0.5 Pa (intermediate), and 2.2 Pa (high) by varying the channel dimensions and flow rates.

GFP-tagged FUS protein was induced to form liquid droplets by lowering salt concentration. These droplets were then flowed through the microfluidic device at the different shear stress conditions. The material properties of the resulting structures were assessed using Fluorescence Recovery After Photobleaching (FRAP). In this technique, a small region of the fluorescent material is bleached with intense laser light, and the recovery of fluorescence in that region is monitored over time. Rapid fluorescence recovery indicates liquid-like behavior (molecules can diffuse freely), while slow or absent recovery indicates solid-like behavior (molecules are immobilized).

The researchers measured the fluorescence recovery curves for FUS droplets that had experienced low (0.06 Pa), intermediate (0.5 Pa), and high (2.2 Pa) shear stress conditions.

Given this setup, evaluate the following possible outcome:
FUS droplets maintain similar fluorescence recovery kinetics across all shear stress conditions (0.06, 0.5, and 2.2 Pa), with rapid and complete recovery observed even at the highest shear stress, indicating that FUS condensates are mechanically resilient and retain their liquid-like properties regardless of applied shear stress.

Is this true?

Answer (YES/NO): NO